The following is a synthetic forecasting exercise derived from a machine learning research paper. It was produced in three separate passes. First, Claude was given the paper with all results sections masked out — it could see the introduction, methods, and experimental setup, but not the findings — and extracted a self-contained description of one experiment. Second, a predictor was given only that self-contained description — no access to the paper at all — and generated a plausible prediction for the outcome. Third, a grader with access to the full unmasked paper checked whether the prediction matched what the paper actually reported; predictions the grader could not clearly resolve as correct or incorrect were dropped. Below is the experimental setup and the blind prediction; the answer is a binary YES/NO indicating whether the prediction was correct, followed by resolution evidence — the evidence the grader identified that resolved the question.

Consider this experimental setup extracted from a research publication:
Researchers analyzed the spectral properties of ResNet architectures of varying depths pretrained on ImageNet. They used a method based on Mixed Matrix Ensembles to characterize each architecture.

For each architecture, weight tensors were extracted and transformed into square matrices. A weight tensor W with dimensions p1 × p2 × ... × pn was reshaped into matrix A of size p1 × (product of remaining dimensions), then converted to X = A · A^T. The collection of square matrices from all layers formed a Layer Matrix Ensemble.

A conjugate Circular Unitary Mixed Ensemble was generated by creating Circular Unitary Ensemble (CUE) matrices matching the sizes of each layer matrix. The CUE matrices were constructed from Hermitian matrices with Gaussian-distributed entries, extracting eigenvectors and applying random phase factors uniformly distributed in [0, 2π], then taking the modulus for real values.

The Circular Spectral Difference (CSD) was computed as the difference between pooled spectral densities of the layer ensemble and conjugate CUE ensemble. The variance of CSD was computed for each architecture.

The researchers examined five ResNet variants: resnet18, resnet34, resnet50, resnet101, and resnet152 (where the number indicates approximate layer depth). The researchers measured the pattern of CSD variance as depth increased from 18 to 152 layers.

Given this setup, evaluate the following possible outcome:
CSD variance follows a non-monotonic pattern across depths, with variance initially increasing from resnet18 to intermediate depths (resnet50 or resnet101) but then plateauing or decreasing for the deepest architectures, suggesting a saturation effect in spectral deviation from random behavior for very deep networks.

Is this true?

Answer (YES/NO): NO